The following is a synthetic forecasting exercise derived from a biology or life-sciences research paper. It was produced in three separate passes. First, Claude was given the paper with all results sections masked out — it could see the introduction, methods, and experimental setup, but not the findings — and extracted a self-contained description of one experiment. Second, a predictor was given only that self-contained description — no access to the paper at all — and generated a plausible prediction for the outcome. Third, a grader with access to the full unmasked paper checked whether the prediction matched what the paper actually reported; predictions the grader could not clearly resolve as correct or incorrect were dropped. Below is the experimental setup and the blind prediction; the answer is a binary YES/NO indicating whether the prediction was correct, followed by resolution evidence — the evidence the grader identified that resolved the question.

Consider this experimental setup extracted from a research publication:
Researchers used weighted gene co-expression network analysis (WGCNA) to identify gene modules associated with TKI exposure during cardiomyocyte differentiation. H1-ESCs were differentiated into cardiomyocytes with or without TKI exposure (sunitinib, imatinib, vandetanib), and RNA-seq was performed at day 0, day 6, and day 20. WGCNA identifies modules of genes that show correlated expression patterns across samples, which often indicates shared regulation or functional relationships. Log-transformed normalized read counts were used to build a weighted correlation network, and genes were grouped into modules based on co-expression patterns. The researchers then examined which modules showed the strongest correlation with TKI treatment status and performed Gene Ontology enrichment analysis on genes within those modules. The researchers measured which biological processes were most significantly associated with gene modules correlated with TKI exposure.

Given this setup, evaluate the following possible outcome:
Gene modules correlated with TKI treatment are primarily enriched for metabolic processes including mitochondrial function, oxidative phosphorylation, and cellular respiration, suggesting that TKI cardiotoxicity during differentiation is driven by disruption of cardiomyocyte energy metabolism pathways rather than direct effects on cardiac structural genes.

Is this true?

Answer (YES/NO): NO